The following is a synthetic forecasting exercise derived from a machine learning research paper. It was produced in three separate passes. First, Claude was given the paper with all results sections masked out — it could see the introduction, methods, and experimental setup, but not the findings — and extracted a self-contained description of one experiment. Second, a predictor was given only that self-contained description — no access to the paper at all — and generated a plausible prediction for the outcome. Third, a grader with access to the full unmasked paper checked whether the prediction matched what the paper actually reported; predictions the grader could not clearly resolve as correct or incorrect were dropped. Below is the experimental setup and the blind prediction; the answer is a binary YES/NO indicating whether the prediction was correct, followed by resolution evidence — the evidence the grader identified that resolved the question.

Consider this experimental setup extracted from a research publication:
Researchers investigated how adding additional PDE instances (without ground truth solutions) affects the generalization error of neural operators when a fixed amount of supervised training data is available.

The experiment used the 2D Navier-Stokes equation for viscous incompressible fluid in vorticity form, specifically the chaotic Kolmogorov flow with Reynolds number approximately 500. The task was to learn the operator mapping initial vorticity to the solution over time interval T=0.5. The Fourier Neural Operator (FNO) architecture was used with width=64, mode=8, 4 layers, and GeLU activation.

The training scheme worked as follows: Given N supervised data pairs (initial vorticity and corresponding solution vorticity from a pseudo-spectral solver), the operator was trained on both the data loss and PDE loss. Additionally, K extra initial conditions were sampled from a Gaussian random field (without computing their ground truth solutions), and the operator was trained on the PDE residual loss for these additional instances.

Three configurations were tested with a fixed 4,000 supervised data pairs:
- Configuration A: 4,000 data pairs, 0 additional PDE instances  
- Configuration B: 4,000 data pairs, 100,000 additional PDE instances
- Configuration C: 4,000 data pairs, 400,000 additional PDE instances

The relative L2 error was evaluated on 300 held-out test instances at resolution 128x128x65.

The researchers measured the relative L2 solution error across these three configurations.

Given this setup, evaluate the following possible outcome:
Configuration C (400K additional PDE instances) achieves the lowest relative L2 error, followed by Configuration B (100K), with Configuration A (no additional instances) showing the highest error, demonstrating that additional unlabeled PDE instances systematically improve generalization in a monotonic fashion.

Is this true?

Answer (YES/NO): NO